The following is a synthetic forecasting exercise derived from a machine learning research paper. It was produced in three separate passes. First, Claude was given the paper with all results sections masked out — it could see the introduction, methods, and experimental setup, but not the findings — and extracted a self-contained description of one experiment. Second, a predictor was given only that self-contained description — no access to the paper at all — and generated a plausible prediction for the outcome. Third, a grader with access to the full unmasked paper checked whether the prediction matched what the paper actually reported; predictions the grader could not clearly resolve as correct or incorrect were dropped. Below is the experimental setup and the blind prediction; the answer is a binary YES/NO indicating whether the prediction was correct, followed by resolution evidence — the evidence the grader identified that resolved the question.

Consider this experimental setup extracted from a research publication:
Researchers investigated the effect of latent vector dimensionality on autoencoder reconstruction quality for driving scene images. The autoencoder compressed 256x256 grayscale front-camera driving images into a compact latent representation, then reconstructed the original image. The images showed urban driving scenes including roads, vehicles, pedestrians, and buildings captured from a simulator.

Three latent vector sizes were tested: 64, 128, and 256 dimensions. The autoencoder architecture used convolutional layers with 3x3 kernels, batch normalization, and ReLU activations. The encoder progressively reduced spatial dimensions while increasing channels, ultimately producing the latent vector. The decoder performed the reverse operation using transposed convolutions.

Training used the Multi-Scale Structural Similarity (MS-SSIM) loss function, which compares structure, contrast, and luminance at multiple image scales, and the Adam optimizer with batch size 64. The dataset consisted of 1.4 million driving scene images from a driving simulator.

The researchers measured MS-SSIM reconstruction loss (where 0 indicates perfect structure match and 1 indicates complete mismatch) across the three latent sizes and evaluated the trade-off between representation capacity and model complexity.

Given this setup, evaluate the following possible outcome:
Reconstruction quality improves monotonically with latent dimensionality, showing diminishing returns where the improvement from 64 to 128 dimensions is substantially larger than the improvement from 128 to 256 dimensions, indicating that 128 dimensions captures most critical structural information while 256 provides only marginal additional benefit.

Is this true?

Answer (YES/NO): NO